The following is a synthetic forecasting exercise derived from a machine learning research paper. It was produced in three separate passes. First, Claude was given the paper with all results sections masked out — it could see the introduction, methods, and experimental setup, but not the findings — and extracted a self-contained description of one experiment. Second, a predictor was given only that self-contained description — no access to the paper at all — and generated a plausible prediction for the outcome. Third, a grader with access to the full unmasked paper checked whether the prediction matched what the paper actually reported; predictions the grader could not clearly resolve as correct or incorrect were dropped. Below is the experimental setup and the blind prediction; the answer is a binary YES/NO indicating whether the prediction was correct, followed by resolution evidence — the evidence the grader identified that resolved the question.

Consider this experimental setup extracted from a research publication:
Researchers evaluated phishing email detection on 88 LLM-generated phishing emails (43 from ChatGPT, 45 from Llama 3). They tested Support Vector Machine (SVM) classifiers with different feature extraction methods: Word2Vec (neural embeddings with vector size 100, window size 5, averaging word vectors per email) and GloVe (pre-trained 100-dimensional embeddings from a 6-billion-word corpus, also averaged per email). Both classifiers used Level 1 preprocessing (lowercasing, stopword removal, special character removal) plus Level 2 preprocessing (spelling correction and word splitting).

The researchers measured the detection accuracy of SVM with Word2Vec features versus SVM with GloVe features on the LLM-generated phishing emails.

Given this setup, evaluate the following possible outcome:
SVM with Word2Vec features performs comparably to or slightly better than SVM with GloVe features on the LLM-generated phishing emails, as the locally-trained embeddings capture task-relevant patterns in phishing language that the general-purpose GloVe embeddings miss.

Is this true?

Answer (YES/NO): NO